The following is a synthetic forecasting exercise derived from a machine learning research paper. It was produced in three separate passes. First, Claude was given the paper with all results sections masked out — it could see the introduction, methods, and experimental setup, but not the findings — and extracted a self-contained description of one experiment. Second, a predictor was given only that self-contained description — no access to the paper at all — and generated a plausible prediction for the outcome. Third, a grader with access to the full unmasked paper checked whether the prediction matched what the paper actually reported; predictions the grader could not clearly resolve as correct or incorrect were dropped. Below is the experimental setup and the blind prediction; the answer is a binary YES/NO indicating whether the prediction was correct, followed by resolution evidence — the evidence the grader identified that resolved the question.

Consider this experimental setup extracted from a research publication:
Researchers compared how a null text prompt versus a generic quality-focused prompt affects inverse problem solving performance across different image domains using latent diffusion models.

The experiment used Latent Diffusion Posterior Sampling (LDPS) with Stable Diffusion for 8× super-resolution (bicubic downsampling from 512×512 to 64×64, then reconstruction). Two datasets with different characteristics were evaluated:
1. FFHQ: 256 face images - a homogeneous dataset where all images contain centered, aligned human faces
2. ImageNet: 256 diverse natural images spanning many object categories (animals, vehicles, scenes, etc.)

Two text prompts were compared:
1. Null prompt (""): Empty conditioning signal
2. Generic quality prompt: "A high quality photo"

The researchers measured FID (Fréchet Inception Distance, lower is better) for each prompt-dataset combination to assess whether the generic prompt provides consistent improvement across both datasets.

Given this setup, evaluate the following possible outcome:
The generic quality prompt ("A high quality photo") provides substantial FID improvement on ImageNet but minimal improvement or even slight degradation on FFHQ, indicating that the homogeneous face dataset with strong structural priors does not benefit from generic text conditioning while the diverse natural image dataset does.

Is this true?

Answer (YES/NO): NO